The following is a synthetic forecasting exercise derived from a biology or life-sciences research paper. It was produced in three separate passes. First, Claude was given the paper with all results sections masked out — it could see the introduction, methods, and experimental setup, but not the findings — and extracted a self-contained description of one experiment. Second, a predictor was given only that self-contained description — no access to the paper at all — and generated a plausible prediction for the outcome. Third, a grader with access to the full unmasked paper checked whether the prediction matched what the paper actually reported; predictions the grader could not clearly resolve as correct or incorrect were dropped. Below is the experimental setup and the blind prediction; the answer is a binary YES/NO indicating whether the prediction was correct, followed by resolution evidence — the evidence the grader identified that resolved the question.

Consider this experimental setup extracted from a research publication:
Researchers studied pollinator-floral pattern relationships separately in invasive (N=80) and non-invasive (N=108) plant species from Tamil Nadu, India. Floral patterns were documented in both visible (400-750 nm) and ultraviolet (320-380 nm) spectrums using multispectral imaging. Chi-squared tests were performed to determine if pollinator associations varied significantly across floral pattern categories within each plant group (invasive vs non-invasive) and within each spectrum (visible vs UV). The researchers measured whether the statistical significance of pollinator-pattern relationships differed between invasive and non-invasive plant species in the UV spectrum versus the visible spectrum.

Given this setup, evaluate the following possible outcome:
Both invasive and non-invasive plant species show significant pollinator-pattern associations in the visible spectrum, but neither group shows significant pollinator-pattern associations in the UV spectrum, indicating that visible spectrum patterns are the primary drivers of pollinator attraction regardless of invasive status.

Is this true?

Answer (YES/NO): NO